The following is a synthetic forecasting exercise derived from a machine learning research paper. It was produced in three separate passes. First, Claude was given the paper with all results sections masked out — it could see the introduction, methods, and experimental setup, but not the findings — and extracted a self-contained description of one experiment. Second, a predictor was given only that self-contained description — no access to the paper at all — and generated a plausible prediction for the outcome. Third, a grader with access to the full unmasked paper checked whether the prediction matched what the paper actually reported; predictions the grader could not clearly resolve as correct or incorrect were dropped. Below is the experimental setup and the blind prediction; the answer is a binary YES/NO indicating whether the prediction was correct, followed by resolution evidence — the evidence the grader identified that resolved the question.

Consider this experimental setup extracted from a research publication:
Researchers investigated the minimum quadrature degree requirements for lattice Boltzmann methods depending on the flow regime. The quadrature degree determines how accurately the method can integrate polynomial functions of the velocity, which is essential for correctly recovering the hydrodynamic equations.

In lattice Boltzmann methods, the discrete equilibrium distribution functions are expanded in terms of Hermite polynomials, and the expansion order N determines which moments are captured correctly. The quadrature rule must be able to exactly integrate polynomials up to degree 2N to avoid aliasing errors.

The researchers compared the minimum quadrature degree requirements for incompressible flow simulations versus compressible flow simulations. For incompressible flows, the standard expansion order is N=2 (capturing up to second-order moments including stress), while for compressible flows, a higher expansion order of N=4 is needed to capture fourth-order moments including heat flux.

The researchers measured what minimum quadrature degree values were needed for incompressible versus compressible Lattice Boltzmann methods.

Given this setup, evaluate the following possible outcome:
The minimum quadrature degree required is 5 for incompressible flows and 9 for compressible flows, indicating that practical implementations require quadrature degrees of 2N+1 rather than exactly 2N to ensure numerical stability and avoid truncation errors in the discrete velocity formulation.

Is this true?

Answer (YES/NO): NO